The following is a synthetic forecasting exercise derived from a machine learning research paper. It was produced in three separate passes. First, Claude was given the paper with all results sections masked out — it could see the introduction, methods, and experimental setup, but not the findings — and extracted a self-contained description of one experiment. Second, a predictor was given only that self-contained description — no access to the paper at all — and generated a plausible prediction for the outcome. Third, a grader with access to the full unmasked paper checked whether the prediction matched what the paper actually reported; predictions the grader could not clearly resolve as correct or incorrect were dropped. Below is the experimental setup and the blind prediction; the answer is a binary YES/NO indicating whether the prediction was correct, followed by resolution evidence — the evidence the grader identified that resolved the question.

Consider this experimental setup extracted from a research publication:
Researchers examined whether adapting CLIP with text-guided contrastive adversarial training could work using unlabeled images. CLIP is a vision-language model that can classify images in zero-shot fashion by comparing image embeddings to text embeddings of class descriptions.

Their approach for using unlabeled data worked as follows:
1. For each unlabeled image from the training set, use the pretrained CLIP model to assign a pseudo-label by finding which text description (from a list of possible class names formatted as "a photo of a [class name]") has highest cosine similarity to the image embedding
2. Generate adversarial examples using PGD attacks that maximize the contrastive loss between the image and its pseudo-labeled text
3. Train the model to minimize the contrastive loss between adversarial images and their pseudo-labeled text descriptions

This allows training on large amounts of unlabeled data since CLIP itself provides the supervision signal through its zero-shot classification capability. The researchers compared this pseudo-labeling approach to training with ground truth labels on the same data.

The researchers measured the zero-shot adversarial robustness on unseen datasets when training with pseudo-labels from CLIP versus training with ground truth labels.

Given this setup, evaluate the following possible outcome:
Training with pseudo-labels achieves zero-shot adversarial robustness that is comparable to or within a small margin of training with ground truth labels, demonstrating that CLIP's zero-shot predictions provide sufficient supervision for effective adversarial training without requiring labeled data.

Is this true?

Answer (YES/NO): YES